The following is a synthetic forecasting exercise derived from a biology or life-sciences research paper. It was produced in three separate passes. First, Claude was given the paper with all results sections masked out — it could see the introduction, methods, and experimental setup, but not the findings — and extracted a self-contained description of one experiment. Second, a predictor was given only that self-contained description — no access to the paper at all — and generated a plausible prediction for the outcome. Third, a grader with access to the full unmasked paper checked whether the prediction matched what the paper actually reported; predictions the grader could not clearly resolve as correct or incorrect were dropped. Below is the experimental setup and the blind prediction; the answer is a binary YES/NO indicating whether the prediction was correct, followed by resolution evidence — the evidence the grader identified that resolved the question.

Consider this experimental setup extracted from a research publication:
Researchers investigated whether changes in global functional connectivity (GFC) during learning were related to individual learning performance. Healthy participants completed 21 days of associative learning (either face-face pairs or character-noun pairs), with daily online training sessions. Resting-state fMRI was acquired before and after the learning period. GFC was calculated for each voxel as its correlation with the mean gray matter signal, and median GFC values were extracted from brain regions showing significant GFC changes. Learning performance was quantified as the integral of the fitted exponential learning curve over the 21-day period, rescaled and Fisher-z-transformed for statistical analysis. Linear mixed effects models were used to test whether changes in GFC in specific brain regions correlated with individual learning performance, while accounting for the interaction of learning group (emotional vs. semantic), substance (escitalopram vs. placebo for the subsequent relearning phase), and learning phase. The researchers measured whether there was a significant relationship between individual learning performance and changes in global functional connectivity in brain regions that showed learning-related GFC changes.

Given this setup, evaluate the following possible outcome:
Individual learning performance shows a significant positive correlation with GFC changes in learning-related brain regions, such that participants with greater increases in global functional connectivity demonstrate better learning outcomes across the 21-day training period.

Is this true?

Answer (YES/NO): NO